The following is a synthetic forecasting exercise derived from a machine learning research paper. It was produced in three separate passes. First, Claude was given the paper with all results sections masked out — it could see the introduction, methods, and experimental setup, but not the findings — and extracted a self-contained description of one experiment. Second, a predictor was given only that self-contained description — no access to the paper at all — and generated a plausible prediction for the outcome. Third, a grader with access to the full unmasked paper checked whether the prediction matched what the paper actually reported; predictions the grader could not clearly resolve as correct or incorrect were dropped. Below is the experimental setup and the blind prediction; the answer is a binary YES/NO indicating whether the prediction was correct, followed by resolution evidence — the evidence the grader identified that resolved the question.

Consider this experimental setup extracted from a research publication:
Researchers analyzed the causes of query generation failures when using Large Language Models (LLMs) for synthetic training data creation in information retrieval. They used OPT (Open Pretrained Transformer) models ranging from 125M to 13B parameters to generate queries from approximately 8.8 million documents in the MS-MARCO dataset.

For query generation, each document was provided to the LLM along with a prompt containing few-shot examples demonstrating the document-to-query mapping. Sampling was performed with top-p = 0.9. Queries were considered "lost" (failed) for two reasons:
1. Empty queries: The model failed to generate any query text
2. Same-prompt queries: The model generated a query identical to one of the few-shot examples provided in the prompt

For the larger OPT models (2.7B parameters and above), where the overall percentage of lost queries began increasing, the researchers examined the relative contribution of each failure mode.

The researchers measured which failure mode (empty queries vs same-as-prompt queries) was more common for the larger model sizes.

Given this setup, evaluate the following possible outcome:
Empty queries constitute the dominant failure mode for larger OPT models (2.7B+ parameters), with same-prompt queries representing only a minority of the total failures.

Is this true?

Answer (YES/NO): YES